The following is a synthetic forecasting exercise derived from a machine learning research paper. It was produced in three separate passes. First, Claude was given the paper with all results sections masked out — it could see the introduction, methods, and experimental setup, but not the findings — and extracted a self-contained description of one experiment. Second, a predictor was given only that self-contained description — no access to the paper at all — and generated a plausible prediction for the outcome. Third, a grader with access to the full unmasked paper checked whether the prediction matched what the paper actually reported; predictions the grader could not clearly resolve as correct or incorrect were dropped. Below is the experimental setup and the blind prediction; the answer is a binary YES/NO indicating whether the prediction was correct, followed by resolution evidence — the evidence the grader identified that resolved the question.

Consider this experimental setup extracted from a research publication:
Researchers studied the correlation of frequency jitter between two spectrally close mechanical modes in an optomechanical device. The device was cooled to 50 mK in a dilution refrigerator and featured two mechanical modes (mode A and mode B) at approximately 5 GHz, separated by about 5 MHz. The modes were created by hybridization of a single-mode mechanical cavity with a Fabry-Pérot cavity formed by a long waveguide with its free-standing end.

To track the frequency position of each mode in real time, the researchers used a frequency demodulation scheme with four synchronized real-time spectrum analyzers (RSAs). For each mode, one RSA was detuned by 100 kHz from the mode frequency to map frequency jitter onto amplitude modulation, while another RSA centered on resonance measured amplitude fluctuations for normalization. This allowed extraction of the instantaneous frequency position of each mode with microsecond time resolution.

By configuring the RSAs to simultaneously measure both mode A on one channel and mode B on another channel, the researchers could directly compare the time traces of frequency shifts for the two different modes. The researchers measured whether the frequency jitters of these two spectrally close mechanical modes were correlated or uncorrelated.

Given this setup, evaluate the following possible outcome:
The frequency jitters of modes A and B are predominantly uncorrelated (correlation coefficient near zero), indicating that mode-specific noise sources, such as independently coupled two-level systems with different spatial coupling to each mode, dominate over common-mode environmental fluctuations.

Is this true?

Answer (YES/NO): YES